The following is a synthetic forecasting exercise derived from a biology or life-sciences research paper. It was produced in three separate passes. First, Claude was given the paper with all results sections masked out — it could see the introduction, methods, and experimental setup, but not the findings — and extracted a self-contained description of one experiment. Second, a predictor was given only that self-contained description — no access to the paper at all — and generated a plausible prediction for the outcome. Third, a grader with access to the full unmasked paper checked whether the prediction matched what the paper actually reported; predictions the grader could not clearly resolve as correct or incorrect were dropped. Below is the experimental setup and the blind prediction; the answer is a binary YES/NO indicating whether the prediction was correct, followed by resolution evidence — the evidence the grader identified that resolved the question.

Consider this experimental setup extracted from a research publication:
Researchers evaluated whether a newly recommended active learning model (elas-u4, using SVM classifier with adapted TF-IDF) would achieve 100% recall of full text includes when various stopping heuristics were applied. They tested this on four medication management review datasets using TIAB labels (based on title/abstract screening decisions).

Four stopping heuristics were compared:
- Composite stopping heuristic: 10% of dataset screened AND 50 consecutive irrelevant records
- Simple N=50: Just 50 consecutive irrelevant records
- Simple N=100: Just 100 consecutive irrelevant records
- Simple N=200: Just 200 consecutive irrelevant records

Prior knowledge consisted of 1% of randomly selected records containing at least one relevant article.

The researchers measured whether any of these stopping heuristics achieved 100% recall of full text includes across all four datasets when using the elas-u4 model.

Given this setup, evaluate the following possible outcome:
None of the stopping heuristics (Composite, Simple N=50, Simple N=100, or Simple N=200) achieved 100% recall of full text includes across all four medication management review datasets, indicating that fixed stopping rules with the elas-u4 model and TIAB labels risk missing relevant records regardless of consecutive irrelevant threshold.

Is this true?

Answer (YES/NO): YES